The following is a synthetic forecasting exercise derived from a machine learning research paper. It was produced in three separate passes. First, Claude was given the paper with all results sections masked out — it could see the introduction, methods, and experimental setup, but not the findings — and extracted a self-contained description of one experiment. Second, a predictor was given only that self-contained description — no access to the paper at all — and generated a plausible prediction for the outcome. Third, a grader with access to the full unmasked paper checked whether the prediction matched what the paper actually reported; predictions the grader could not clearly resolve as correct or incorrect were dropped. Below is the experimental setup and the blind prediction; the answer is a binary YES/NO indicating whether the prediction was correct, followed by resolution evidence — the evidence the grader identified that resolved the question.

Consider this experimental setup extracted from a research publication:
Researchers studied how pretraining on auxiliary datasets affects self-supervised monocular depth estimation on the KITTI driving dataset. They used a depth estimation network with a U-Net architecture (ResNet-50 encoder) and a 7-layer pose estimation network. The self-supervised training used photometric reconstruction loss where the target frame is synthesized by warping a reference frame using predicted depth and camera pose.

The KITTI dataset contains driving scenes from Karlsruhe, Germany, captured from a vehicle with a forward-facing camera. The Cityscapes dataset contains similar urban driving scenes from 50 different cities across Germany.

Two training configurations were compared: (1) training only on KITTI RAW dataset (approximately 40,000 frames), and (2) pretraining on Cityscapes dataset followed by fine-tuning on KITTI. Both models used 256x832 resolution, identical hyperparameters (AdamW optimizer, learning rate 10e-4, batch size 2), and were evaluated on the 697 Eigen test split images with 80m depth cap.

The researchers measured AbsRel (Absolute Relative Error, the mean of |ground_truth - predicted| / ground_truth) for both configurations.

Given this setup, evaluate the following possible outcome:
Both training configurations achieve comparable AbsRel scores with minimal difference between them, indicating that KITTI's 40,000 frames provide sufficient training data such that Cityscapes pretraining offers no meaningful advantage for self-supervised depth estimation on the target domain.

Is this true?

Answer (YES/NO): NO